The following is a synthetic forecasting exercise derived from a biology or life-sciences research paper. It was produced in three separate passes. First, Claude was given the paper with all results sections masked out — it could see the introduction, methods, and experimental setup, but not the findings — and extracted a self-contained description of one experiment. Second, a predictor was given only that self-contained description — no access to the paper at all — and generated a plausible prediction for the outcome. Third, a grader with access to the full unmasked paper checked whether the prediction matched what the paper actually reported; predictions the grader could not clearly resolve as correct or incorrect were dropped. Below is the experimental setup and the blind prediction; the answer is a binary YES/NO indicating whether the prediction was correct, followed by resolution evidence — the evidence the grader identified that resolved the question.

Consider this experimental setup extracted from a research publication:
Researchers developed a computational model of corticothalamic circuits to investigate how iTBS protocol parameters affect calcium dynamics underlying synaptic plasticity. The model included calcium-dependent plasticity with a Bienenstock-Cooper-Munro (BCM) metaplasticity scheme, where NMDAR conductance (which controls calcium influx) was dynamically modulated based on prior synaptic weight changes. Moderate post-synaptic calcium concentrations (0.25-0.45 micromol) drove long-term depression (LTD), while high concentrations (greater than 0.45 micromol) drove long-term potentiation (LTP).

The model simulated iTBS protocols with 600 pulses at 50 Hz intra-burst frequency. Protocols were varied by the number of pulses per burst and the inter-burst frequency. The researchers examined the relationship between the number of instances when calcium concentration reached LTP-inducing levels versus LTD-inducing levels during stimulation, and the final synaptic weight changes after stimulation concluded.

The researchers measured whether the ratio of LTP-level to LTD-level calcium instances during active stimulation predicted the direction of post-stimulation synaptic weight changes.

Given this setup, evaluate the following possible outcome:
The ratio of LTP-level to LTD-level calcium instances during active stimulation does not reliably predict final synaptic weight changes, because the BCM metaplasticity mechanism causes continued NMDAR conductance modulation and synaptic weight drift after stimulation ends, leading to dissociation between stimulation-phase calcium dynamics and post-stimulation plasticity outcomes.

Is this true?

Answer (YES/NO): NO